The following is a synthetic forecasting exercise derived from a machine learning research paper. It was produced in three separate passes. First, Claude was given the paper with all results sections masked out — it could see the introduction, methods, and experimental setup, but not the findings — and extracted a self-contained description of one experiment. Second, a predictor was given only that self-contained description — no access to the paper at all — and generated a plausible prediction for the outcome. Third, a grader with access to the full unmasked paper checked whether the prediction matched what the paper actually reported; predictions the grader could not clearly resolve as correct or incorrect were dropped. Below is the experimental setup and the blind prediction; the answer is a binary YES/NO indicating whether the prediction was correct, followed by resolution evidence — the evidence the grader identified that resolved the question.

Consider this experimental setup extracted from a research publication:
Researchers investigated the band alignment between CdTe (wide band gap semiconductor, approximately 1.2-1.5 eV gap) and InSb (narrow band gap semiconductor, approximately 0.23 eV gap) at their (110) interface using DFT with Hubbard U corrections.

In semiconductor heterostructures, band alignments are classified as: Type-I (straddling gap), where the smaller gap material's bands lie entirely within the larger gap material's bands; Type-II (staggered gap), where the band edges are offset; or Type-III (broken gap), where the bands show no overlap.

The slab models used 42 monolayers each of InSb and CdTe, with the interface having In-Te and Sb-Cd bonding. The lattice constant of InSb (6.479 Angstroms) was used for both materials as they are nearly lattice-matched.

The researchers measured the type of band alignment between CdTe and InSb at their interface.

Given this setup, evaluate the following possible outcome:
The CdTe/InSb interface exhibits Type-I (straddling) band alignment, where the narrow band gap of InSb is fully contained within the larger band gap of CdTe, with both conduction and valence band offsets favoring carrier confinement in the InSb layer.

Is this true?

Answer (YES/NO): YES